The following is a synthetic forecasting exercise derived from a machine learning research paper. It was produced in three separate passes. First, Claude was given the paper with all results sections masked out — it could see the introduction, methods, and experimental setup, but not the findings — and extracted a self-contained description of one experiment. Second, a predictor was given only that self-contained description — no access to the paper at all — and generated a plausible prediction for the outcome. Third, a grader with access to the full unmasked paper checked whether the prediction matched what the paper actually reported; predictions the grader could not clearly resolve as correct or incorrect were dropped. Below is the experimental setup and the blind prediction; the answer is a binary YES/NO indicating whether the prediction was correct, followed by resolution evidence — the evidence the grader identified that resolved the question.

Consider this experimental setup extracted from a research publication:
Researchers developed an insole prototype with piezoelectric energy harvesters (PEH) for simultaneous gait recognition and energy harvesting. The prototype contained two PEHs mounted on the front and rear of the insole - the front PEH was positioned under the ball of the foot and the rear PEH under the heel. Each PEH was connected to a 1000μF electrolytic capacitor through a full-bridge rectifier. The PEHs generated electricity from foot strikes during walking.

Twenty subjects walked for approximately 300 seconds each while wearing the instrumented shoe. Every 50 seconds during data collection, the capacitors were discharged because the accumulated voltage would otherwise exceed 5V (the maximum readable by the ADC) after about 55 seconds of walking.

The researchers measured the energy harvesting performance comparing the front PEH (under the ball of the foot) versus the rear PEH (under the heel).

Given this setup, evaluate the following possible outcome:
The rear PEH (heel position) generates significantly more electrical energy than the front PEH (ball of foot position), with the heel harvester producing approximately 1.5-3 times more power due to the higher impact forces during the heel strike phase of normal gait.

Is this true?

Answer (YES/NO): NO